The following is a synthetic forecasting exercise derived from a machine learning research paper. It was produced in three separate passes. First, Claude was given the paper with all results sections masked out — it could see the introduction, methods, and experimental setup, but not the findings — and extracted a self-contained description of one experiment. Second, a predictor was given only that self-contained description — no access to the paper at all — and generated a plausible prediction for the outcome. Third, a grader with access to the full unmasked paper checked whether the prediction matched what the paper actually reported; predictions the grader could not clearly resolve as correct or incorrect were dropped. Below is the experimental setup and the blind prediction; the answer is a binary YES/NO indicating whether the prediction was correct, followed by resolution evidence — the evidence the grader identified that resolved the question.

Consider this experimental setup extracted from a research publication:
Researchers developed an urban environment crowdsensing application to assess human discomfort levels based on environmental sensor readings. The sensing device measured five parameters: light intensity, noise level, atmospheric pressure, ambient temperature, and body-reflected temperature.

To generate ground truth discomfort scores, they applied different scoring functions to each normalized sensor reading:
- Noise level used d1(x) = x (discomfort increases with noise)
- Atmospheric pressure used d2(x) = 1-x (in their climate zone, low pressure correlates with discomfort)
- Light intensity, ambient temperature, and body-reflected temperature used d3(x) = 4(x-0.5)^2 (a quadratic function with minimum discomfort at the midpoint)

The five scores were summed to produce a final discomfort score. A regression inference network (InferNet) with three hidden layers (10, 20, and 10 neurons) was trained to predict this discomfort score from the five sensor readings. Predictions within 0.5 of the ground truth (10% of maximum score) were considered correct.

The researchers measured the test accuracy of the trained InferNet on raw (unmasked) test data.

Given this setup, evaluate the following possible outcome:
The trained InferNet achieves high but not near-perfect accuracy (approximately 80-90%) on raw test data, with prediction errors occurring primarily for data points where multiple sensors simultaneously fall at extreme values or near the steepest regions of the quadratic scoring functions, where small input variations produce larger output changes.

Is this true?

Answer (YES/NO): NO